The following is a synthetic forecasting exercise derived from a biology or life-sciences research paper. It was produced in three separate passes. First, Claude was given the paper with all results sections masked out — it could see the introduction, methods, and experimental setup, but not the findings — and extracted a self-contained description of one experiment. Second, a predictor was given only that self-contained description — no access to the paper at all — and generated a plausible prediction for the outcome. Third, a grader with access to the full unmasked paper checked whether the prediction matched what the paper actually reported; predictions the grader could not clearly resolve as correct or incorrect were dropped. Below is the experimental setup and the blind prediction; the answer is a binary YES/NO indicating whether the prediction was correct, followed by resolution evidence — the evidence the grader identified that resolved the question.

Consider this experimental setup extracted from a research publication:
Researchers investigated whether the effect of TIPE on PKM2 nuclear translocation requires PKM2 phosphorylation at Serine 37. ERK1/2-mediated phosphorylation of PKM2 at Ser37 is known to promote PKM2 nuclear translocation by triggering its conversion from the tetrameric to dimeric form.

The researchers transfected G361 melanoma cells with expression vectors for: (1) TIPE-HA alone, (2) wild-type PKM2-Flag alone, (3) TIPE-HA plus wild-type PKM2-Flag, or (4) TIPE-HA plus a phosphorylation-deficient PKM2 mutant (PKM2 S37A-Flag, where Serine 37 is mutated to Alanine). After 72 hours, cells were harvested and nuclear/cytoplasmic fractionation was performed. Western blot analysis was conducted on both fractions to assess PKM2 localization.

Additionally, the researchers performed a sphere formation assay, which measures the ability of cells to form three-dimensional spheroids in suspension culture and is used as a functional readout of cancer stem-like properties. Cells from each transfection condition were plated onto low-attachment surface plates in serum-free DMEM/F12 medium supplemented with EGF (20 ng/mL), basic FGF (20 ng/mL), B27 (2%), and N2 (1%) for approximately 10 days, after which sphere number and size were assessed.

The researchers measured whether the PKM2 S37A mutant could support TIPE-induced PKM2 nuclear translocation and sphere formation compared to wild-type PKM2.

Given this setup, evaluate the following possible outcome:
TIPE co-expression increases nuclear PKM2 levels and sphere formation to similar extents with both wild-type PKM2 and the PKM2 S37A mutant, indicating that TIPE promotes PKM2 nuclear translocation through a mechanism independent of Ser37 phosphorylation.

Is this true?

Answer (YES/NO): NO